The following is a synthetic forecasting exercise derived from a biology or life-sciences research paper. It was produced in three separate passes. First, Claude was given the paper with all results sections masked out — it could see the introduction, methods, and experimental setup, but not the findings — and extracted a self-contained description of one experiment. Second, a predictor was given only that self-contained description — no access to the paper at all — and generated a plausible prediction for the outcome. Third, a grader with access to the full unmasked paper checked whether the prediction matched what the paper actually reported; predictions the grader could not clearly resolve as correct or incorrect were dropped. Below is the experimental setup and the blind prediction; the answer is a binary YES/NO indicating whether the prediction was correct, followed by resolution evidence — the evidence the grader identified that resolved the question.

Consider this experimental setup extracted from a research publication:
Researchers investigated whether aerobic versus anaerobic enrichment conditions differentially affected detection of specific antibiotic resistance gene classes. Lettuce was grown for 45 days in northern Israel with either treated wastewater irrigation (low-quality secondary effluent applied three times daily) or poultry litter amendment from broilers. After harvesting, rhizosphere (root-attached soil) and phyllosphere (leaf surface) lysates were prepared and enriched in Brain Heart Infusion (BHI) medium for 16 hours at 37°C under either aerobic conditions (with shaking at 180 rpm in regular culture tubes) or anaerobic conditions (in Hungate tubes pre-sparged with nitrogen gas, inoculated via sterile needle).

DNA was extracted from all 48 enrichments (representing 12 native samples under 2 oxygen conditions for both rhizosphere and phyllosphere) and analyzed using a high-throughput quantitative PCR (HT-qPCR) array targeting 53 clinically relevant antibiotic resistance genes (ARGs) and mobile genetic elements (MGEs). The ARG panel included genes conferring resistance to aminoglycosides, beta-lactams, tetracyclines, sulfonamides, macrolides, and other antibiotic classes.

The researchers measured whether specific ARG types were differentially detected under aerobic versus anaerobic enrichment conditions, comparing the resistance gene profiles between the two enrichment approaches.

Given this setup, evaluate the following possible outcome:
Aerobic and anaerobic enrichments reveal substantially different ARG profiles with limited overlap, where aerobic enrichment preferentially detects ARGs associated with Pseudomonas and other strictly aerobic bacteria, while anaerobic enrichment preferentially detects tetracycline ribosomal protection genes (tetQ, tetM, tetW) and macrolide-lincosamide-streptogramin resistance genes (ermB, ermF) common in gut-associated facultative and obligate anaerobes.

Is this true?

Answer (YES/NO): NO